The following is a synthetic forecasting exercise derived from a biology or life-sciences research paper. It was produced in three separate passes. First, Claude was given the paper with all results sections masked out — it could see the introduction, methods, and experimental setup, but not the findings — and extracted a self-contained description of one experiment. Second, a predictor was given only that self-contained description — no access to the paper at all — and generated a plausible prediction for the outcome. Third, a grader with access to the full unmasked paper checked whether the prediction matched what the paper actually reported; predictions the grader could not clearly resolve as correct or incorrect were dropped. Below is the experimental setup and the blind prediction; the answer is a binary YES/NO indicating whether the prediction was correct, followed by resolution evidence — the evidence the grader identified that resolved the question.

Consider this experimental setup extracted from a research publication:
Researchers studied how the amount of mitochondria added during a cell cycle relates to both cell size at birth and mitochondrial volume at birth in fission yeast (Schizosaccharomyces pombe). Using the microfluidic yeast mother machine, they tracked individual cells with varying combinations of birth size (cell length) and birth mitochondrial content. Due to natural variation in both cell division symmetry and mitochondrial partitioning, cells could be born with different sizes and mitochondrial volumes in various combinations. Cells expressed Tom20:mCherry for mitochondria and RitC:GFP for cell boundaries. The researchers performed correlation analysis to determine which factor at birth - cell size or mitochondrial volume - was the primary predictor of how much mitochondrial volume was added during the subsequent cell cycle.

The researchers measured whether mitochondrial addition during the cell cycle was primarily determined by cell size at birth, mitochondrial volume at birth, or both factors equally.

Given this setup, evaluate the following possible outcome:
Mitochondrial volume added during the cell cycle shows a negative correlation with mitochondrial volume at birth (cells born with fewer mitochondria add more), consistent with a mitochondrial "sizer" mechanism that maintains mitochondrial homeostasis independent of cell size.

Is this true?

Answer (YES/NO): NO